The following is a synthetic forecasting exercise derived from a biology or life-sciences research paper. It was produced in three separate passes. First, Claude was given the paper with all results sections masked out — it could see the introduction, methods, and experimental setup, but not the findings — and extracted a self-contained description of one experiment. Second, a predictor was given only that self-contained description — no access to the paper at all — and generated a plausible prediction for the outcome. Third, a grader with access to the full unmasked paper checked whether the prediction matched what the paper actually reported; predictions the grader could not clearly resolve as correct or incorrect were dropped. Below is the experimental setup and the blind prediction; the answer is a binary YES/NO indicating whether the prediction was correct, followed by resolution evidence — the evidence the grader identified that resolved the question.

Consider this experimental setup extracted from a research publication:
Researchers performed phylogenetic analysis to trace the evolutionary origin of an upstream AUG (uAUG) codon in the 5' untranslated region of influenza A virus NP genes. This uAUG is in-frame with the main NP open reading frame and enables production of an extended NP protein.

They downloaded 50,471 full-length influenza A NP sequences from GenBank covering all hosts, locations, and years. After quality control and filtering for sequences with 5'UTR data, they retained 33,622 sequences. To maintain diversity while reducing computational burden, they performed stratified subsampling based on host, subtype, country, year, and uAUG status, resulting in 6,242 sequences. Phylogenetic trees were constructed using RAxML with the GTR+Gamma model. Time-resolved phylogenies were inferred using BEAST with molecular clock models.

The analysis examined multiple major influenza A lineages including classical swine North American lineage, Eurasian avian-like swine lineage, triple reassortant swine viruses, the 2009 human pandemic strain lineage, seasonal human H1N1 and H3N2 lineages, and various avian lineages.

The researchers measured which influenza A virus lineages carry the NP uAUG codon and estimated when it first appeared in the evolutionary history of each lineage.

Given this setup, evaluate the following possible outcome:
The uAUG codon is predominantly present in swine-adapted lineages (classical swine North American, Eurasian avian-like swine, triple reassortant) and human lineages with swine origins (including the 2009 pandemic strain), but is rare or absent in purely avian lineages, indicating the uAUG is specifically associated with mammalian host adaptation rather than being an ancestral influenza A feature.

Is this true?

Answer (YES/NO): NO